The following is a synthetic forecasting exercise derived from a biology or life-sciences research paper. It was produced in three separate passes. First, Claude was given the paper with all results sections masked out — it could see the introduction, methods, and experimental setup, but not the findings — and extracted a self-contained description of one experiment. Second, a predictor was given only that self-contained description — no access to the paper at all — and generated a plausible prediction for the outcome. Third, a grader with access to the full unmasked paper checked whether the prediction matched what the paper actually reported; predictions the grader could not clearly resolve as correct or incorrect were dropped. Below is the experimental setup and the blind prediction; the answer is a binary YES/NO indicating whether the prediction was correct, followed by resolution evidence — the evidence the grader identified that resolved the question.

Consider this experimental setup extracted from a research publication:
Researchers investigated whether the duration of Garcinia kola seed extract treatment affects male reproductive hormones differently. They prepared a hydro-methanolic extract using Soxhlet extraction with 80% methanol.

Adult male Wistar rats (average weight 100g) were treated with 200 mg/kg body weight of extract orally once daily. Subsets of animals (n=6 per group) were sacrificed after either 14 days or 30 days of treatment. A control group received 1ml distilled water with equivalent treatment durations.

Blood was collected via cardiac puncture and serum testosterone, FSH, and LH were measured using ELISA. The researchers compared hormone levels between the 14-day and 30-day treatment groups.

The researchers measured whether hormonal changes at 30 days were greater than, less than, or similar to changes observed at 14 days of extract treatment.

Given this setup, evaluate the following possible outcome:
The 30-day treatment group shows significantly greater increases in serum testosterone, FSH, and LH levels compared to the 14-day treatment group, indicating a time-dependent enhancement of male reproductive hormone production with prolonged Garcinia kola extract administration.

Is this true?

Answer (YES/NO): NO